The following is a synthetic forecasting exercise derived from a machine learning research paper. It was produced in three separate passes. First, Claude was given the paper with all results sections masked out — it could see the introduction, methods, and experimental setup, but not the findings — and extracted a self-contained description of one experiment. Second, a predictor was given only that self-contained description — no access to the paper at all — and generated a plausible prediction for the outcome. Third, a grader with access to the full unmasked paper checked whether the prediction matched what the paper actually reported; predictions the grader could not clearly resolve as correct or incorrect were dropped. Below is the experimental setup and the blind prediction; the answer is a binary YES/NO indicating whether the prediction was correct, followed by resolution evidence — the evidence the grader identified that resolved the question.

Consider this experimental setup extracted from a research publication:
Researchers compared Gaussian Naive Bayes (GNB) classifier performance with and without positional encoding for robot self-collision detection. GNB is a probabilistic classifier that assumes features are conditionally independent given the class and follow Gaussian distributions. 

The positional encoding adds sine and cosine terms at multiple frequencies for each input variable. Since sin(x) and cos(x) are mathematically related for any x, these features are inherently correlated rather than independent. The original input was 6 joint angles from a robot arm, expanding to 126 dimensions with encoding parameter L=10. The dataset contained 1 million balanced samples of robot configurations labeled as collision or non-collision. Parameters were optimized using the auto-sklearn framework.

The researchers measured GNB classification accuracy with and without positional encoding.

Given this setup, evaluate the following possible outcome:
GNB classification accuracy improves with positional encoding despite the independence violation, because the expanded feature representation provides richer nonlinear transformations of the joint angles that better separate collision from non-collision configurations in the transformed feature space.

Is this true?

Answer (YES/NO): YES